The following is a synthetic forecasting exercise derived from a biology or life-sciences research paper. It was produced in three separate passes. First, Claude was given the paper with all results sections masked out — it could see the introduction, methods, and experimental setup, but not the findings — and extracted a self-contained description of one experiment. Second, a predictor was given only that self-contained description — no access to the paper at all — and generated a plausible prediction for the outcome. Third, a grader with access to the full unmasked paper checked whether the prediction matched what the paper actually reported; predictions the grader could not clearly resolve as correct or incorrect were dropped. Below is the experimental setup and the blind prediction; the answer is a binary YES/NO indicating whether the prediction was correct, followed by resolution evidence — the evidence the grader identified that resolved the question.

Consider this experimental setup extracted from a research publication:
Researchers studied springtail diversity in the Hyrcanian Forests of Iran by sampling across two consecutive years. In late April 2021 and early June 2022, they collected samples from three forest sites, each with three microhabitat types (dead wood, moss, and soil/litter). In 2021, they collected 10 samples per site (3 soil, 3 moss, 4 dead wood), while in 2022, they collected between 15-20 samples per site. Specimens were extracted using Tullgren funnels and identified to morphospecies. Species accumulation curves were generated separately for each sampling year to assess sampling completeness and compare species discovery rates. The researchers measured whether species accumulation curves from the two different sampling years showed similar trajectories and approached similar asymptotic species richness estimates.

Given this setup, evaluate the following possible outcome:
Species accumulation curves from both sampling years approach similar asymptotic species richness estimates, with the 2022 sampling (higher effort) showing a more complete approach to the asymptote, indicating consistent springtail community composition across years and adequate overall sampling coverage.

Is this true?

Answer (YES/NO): NO